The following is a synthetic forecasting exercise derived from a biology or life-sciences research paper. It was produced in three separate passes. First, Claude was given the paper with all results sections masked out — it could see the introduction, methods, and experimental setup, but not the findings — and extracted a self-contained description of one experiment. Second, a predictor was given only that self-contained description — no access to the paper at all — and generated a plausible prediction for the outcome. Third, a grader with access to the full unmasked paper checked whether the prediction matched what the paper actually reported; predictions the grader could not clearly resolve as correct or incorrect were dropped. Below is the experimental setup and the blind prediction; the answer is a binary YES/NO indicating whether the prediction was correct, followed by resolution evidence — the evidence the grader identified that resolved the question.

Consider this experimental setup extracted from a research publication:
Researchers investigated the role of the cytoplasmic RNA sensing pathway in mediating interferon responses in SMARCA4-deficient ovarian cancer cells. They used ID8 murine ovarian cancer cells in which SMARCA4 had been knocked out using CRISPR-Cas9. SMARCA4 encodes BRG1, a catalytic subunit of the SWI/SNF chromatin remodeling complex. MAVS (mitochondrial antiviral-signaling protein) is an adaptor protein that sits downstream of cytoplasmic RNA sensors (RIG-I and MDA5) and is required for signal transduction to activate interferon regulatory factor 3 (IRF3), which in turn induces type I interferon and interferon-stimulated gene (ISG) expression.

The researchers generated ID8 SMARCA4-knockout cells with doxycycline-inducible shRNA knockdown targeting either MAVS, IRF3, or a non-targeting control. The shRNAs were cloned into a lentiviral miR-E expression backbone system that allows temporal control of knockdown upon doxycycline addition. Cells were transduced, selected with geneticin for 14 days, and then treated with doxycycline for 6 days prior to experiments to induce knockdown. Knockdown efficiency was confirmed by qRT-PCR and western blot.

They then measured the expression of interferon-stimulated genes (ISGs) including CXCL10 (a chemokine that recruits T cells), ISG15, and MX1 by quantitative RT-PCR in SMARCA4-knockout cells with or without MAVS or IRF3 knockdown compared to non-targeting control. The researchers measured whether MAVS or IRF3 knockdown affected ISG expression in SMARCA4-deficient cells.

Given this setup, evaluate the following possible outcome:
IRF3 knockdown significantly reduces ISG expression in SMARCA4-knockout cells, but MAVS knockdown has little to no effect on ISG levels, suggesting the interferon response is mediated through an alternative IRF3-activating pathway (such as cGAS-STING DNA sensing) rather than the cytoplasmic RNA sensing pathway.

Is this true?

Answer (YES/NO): NO